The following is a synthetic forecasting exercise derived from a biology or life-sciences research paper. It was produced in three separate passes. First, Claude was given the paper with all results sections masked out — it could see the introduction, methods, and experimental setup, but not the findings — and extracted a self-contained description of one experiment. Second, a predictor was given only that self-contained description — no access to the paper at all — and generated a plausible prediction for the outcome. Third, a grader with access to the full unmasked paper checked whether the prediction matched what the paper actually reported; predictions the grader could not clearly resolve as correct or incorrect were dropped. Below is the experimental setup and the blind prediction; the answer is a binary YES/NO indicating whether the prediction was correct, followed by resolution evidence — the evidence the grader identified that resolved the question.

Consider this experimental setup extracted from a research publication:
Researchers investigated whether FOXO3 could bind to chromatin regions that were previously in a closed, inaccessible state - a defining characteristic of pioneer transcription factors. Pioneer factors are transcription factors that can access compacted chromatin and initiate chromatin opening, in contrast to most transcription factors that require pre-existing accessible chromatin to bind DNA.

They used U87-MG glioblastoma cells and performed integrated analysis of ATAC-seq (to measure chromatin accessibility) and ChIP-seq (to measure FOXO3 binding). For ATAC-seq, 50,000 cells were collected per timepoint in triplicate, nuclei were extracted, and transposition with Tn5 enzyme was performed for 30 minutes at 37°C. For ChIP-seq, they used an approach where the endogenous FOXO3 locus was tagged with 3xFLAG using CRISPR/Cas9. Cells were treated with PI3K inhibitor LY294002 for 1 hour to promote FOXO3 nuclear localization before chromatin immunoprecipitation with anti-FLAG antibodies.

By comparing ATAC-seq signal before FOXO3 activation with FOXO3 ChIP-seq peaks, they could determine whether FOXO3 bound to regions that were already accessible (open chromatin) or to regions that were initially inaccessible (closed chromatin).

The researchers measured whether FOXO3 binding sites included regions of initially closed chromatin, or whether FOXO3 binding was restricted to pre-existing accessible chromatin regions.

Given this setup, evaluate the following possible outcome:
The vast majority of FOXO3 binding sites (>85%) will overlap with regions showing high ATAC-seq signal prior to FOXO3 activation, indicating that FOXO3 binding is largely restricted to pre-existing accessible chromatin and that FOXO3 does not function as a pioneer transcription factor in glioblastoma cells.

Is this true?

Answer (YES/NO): NO